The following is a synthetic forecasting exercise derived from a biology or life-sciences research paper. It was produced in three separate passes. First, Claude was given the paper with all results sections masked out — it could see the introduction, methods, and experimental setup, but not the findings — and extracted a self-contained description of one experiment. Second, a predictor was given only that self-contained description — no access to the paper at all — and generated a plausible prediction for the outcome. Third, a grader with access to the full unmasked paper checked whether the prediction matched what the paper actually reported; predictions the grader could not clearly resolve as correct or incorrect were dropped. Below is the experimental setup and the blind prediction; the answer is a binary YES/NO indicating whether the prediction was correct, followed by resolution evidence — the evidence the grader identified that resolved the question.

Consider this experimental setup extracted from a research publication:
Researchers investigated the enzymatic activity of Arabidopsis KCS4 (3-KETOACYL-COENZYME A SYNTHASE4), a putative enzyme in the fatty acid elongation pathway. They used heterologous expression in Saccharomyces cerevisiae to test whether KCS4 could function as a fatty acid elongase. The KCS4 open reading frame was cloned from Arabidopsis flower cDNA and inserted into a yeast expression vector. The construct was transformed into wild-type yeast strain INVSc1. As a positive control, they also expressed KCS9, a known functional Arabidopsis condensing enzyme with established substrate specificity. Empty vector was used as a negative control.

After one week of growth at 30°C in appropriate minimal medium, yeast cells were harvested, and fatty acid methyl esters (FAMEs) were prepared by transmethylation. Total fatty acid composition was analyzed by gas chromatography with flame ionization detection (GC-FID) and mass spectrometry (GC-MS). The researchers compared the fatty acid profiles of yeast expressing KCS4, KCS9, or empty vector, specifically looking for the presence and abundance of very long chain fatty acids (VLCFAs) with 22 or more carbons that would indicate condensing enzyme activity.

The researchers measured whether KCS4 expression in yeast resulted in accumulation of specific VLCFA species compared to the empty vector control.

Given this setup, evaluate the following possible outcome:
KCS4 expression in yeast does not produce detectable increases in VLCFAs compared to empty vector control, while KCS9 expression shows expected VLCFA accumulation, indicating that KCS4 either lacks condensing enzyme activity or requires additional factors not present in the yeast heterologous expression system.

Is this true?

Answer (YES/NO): NO